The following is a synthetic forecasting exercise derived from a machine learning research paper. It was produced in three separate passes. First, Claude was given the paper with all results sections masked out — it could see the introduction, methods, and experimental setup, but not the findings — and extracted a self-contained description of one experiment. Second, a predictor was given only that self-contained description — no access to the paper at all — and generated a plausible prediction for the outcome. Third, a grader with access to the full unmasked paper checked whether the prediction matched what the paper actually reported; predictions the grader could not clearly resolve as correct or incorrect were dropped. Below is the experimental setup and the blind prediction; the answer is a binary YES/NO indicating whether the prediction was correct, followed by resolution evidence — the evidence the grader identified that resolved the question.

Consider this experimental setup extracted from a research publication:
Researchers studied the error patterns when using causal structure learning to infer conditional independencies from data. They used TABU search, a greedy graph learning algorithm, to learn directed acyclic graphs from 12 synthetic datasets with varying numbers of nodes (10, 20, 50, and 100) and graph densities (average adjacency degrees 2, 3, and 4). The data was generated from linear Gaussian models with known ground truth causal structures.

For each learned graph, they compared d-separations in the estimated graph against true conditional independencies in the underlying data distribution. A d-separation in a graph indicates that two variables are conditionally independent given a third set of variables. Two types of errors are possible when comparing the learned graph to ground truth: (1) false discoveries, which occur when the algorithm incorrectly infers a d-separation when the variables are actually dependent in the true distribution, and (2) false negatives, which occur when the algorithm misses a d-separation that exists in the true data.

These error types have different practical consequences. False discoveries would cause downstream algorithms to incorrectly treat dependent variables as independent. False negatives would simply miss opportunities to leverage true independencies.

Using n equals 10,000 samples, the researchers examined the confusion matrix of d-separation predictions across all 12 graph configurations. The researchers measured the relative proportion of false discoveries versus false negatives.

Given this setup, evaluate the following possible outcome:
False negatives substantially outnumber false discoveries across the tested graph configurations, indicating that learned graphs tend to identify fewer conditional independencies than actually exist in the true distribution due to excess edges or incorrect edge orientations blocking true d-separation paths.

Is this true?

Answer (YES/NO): YES